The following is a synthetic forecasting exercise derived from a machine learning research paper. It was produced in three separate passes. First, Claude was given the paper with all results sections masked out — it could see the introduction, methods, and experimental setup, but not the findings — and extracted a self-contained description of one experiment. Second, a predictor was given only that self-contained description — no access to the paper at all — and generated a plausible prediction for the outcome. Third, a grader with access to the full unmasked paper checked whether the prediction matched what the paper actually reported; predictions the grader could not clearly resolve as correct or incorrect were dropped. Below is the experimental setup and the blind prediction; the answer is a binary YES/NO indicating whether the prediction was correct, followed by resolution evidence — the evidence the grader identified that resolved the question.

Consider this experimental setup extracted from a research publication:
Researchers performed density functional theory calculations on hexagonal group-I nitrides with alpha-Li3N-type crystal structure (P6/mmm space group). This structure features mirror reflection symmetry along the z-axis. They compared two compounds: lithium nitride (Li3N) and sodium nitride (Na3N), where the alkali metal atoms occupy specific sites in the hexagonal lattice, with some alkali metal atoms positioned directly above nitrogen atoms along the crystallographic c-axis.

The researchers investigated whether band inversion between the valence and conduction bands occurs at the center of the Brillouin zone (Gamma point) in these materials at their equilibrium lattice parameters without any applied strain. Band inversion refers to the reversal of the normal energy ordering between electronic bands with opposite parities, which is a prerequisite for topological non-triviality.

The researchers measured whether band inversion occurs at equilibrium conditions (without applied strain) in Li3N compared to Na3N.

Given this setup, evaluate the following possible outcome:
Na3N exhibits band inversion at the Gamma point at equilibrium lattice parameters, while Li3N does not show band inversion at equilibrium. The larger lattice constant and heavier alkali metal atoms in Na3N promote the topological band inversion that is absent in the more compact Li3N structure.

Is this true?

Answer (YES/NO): YES